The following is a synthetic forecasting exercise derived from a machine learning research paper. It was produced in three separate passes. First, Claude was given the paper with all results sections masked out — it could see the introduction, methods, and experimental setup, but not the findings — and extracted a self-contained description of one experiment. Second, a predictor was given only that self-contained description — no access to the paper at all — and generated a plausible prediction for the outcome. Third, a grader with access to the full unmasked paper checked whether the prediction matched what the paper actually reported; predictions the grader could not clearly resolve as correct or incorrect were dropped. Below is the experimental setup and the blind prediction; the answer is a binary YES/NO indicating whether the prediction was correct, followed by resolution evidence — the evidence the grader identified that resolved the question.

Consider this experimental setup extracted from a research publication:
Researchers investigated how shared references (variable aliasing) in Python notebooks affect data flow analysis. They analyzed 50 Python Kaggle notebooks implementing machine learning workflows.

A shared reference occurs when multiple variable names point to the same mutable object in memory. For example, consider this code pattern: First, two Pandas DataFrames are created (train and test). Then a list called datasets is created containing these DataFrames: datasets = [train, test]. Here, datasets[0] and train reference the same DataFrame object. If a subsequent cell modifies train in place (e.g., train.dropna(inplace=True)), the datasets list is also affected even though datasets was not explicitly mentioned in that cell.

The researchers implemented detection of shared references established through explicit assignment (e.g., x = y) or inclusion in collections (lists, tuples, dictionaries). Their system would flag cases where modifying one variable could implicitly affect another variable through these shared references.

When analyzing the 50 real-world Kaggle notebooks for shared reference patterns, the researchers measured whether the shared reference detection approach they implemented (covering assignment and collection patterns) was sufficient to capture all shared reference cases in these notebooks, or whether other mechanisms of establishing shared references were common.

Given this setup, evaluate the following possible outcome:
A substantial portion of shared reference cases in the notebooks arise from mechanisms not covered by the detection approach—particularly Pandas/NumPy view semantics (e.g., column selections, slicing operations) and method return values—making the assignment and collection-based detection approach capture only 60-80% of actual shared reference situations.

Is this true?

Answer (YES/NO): NO